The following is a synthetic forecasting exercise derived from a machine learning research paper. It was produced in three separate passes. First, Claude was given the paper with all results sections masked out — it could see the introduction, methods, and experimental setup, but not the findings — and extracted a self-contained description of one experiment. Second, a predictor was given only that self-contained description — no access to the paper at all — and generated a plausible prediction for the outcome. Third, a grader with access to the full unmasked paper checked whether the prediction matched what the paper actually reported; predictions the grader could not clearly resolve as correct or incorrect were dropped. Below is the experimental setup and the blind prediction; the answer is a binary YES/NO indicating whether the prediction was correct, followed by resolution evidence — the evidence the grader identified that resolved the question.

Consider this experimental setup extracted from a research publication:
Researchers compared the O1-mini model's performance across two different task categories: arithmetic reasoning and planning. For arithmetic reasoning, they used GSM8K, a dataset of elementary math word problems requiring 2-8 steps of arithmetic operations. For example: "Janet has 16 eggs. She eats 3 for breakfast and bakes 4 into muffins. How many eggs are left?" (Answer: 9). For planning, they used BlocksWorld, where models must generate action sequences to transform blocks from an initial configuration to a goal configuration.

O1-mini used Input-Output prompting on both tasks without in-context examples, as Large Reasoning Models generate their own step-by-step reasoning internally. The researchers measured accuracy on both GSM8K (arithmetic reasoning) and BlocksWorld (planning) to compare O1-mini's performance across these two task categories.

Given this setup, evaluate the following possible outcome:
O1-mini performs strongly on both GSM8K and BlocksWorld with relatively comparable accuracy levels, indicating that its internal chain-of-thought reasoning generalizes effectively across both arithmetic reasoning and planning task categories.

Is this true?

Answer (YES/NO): NO